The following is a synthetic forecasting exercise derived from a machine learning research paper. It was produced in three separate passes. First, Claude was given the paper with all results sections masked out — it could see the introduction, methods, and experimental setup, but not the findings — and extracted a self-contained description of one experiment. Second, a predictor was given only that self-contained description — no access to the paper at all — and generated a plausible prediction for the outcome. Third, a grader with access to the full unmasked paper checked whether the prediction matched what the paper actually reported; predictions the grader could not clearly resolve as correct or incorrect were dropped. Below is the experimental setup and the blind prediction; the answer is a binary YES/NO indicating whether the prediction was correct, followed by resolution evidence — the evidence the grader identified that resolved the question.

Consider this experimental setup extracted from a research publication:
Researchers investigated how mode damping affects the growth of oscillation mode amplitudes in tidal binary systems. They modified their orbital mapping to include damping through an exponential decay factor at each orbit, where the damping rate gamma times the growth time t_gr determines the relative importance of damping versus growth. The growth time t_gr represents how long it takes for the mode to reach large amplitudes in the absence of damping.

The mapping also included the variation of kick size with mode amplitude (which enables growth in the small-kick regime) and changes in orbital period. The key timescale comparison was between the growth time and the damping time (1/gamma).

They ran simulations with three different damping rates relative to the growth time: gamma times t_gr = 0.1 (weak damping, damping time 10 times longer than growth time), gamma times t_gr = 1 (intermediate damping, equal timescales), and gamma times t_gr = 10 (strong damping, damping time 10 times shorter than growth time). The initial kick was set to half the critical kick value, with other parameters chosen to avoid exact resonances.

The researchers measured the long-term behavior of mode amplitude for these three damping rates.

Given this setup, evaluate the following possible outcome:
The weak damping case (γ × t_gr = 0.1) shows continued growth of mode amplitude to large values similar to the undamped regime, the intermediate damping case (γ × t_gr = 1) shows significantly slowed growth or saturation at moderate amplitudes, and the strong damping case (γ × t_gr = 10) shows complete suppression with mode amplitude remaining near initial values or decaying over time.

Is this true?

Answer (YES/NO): NO